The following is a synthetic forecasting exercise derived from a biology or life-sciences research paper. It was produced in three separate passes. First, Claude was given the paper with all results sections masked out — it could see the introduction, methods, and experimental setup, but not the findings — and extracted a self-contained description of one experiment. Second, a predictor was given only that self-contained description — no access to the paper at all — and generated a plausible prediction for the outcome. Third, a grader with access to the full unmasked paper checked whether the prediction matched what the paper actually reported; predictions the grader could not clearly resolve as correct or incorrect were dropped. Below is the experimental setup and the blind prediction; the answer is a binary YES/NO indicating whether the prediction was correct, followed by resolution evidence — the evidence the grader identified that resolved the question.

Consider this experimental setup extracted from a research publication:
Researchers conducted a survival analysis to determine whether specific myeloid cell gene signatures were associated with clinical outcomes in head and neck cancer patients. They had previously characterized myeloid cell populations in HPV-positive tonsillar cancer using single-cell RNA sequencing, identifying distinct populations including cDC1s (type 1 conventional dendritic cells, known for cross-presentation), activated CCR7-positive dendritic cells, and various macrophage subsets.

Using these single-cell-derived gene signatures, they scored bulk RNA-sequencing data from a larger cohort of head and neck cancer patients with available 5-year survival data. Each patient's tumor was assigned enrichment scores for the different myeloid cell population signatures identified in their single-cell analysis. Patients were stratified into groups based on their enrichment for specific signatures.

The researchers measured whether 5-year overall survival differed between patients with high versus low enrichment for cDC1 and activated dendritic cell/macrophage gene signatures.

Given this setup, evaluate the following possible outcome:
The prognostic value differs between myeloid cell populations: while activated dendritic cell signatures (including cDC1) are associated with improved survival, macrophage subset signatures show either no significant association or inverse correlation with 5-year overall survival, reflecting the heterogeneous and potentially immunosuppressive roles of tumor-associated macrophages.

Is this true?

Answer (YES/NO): NO